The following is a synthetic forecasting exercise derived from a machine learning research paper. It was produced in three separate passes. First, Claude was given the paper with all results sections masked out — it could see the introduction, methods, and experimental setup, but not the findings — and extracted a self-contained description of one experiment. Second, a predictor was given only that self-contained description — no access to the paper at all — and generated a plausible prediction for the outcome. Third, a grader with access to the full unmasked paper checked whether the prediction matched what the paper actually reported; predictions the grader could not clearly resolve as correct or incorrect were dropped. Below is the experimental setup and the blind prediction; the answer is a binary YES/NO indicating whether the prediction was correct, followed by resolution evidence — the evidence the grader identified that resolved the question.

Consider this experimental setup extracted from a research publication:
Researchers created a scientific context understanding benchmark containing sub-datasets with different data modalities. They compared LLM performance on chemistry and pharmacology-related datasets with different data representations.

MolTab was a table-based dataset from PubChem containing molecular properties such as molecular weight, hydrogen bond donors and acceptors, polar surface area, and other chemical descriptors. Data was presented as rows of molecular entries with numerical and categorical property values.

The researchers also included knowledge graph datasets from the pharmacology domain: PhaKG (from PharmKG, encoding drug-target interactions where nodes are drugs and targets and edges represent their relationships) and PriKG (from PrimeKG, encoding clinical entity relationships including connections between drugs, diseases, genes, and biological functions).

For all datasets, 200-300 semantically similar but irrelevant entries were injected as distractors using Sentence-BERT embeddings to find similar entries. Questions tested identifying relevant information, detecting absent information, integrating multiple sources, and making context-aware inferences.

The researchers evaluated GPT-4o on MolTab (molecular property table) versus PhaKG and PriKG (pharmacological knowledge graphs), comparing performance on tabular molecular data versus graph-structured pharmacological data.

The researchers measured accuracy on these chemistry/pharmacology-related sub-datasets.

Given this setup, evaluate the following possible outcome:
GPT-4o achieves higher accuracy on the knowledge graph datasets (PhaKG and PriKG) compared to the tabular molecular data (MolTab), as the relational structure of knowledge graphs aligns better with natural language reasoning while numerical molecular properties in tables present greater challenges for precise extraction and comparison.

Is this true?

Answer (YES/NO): NO